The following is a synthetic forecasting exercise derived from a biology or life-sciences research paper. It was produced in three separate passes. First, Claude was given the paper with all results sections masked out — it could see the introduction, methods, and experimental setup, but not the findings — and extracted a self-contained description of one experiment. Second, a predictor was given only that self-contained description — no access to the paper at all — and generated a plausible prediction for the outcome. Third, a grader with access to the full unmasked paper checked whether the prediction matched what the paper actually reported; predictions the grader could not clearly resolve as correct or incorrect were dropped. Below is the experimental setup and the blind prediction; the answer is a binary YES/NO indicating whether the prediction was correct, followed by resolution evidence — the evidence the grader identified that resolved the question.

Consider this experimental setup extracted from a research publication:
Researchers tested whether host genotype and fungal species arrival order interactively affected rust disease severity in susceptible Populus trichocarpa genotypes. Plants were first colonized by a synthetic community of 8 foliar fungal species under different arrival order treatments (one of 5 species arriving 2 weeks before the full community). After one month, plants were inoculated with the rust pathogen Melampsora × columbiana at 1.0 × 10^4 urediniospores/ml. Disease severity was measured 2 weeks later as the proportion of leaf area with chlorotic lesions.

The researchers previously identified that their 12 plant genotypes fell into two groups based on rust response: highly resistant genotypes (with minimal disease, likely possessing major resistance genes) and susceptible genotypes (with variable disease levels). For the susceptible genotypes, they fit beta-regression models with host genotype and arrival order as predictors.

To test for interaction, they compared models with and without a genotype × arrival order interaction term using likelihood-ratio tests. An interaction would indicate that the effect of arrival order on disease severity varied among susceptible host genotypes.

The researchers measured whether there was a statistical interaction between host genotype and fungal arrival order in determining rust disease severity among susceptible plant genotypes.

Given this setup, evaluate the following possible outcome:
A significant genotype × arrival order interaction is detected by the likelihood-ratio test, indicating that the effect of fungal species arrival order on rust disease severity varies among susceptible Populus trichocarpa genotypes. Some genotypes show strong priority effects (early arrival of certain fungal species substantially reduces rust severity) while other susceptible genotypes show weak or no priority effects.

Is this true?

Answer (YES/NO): YES